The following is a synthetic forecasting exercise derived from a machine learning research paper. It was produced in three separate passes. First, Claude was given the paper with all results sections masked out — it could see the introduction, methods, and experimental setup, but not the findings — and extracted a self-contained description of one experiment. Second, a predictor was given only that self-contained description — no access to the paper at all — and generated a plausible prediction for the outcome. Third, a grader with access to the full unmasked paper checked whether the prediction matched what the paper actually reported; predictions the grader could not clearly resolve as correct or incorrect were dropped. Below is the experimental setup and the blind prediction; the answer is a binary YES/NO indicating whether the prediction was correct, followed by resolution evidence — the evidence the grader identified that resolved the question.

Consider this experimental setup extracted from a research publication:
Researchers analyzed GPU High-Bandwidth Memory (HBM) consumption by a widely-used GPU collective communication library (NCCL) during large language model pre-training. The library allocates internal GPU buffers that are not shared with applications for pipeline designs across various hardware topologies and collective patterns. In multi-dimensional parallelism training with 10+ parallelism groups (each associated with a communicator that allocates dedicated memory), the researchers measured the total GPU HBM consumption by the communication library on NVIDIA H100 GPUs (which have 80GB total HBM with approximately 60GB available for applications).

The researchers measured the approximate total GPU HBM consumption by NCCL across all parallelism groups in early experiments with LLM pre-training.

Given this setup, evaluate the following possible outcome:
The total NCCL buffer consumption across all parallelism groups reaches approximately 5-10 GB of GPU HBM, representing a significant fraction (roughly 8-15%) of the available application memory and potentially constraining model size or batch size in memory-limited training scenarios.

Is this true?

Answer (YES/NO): YES